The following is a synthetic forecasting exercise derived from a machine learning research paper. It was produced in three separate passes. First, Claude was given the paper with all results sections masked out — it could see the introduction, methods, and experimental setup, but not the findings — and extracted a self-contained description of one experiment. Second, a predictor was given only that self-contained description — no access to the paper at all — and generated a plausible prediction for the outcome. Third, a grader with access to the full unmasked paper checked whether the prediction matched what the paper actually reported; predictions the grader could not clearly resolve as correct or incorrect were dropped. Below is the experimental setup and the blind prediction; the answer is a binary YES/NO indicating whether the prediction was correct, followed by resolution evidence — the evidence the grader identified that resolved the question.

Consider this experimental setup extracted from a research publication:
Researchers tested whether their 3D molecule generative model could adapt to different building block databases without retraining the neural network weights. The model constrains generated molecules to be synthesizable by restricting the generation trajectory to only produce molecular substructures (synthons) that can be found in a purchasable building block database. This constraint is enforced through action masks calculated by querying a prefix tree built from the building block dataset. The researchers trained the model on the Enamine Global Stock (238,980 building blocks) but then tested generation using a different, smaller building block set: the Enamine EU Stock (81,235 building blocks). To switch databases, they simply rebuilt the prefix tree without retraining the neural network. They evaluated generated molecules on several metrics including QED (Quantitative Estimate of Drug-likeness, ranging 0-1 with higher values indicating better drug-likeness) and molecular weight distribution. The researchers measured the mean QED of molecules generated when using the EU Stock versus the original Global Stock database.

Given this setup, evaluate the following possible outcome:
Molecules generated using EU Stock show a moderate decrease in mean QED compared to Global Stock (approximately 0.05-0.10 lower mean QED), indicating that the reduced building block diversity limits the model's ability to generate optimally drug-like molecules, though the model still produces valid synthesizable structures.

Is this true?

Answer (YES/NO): NO